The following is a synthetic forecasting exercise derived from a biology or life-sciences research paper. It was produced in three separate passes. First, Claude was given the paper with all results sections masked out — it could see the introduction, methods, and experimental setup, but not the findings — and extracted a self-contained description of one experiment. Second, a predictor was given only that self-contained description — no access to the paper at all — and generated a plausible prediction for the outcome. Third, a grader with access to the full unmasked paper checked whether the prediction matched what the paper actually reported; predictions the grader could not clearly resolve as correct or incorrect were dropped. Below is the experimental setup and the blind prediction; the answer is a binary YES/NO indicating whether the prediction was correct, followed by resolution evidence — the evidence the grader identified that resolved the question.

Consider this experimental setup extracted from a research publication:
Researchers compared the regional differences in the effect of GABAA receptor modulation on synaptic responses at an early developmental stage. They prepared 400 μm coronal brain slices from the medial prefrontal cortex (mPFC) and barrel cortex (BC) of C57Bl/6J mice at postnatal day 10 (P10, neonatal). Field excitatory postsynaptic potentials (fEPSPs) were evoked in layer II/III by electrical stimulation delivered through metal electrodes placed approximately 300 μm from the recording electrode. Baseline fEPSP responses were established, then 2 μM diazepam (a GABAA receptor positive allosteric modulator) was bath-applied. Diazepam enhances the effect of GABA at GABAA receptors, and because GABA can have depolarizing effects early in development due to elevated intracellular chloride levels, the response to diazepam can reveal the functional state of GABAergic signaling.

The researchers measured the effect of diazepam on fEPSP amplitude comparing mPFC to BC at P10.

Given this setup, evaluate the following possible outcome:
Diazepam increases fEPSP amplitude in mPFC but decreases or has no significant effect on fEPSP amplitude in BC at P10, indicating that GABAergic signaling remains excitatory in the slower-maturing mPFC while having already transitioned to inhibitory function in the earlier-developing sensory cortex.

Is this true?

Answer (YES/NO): YES